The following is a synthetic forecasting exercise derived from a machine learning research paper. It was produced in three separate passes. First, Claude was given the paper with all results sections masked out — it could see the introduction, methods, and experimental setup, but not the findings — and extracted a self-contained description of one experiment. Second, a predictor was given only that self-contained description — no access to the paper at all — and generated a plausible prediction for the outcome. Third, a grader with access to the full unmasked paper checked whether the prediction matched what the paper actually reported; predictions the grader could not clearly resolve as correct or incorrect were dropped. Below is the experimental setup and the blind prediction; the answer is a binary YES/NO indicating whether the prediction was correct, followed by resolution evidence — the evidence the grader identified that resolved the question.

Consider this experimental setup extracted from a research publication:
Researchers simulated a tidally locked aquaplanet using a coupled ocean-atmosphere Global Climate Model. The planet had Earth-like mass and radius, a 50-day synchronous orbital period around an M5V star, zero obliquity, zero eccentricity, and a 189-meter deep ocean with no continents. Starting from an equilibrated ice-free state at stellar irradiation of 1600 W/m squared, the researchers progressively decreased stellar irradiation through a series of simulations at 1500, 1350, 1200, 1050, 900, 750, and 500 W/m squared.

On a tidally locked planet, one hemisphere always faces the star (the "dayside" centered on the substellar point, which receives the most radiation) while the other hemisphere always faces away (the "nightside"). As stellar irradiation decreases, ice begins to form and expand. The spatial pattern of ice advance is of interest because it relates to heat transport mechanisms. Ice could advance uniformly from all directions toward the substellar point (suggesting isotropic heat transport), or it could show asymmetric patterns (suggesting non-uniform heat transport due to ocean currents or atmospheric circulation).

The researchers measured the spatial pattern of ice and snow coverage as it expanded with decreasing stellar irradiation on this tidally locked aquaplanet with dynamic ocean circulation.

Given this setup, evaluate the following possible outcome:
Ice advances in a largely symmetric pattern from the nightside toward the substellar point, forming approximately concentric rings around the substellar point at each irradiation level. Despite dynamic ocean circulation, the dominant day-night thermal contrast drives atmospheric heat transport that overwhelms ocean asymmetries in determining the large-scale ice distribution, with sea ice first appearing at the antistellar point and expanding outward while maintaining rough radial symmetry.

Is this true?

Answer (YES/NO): NO